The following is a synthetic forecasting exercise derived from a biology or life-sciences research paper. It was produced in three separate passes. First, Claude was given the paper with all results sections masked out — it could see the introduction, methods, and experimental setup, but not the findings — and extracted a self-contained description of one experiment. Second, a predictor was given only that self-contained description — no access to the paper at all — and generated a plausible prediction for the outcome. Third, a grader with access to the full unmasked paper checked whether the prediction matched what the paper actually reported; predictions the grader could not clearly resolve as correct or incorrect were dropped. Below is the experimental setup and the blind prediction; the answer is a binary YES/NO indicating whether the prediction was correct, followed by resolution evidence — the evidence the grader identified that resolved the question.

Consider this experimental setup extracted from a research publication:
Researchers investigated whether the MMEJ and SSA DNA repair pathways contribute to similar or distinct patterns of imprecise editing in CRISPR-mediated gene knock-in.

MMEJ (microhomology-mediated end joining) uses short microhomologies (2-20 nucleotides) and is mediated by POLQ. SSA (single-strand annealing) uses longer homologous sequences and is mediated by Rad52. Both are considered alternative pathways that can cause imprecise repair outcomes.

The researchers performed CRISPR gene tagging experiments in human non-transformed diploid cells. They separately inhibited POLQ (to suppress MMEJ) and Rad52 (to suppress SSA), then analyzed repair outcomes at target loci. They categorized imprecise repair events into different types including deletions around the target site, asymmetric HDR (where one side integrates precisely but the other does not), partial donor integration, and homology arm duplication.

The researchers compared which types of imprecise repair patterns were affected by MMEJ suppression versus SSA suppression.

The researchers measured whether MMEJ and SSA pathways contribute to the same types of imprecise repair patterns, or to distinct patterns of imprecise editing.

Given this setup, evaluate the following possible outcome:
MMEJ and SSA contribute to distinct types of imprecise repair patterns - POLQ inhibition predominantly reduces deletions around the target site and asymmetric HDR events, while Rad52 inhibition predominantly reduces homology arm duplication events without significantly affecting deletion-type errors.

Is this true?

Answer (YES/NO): NO